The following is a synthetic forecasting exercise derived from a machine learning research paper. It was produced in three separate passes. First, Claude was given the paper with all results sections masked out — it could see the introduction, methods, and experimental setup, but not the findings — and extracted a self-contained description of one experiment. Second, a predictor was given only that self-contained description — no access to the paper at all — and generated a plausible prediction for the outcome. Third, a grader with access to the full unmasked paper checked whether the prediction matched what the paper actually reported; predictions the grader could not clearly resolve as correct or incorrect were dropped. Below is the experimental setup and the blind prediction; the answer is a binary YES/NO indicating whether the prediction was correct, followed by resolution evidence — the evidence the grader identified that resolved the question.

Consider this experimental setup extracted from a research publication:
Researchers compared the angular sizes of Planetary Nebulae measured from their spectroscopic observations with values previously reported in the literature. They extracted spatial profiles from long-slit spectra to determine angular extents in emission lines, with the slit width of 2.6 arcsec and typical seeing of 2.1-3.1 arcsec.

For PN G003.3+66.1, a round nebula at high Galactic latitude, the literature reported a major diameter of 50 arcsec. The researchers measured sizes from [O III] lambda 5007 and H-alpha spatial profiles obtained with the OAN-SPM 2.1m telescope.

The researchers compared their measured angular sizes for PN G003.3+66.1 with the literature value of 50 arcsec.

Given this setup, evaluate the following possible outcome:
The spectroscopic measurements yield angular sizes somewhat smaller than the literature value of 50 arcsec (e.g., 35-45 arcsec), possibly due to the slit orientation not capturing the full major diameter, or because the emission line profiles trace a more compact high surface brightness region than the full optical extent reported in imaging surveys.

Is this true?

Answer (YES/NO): NO